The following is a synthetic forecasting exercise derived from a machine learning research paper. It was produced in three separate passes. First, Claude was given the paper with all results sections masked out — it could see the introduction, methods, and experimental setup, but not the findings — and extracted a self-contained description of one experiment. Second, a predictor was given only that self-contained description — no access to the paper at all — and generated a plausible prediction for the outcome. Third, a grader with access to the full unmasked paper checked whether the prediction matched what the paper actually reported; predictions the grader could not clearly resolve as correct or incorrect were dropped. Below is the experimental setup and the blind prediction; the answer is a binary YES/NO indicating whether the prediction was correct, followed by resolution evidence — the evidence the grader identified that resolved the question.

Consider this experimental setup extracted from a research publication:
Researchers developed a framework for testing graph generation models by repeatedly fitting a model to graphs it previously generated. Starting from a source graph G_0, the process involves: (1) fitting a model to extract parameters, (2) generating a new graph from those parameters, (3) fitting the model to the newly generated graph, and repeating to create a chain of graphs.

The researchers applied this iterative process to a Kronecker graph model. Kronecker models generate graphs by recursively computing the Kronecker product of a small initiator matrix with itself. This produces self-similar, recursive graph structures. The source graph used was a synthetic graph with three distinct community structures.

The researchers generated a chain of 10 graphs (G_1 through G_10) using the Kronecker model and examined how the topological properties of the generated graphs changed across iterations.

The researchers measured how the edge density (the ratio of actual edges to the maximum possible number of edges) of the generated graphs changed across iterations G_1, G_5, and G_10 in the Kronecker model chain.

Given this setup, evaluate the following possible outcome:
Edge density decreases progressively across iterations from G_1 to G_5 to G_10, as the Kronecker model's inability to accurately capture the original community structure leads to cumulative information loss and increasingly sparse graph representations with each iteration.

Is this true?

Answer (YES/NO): NO